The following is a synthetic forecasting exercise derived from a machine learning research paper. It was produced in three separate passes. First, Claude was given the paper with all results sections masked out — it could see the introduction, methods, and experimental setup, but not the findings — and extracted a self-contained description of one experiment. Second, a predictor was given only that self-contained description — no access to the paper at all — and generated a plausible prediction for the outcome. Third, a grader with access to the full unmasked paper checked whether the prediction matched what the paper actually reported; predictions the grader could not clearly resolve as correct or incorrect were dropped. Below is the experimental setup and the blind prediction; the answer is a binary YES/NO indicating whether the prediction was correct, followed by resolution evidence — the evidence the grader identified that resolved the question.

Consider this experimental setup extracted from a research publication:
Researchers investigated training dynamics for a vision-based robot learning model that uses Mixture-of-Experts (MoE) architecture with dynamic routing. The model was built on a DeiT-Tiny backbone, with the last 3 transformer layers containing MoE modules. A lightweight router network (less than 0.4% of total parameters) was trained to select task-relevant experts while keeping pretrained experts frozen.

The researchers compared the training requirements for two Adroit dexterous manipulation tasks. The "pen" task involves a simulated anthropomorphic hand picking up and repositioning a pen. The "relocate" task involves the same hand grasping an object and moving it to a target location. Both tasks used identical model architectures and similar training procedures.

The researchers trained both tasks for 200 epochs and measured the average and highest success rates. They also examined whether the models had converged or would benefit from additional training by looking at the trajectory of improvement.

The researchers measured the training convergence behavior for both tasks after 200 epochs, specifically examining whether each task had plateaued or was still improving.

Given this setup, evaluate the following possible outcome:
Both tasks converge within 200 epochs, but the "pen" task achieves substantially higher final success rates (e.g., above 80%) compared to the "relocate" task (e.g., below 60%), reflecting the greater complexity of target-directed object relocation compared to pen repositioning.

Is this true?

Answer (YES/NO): NO